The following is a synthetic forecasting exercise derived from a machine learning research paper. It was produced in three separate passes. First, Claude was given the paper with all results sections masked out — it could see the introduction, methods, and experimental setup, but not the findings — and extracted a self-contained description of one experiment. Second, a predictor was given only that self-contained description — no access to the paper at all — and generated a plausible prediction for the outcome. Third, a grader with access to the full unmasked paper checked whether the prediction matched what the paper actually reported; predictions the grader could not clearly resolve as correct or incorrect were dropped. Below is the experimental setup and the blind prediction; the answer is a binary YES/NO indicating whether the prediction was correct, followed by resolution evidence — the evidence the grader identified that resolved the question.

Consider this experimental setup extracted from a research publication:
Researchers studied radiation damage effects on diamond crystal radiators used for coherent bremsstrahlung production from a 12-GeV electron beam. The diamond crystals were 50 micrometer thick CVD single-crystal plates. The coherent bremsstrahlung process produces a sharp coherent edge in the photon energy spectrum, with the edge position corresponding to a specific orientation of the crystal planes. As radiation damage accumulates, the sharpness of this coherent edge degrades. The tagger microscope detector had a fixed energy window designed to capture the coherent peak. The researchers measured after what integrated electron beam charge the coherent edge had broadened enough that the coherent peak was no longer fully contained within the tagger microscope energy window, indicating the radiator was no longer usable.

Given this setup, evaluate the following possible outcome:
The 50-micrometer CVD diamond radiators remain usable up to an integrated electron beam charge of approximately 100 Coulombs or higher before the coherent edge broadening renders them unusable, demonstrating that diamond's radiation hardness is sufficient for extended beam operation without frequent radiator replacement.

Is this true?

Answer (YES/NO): NO